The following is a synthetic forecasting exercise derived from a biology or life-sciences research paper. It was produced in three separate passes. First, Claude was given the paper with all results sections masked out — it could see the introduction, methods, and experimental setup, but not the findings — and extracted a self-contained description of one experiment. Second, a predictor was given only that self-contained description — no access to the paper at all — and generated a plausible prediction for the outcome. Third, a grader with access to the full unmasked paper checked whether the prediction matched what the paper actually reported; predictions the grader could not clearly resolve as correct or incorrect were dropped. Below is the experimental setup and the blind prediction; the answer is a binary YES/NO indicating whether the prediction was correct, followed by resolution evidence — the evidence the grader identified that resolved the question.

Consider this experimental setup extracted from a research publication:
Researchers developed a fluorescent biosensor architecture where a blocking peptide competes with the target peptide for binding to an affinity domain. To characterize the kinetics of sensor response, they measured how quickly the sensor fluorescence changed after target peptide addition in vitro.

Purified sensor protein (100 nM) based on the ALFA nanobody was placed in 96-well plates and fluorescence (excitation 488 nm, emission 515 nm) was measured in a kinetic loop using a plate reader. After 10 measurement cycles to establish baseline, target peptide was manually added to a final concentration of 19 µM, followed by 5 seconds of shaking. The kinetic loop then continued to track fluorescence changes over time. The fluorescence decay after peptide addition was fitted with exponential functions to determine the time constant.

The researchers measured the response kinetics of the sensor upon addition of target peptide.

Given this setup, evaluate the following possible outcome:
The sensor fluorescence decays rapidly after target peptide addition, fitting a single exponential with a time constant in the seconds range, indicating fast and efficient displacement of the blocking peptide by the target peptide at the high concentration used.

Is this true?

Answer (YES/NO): NO